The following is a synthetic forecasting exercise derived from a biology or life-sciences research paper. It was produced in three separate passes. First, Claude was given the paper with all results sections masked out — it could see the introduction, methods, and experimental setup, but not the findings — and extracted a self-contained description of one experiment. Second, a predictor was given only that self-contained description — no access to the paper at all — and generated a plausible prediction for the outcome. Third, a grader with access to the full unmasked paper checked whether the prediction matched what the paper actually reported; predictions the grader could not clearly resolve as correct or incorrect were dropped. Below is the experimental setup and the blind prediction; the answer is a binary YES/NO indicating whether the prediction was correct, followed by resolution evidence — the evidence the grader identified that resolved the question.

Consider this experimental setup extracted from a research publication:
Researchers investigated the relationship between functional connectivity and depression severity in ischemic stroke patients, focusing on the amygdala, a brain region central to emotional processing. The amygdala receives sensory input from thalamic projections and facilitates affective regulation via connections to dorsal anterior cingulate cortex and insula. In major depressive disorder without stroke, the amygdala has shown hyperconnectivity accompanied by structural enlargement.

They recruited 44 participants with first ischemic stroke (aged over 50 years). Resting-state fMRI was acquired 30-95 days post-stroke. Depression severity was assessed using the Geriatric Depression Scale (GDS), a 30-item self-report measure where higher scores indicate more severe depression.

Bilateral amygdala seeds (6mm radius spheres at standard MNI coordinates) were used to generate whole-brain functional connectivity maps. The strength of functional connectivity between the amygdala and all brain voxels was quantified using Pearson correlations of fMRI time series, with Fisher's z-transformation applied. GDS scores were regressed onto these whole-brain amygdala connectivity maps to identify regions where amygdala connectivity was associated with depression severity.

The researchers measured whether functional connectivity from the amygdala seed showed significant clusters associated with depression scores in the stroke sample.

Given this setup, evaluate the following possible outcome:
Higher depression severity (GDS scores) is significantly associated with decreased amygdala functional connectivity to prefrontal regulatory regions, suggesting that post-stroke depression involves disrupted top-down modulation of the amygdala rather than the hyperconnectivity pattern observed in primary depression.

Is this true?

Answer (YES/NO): NO